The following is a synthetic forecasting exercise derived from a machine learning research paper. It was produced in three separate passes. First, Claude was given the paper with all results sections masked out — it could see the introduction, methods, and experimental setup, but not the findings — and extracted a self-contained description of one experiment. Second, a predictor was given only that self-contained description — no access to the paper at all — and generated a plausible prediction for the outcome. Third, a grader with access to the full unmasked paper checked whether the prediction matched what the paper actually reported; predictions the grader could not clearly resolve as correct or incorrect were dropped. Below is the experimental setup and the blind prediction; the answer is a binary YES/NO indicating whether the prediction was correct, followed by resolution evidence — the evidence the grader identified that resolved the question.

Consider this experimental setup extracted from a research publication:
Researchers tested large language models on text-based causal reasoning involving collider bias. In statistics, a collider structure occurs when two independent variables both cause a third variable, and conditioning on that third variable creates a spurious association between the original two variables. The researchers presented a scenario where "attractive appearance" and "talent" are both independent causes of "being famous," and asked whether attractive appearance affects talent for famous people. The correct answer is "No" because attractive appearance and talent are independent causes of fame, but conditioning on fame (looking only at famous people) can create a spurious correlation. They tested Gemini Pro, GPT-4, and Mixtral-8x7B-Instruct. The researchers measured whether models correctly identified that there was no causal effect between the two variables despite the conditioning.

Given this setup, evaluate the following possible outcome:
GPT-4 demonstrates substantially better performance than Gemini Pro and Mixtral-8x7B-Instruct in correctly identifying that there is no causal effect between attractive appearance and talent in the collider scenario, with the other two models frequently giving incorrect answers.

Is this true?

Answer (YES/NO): NO